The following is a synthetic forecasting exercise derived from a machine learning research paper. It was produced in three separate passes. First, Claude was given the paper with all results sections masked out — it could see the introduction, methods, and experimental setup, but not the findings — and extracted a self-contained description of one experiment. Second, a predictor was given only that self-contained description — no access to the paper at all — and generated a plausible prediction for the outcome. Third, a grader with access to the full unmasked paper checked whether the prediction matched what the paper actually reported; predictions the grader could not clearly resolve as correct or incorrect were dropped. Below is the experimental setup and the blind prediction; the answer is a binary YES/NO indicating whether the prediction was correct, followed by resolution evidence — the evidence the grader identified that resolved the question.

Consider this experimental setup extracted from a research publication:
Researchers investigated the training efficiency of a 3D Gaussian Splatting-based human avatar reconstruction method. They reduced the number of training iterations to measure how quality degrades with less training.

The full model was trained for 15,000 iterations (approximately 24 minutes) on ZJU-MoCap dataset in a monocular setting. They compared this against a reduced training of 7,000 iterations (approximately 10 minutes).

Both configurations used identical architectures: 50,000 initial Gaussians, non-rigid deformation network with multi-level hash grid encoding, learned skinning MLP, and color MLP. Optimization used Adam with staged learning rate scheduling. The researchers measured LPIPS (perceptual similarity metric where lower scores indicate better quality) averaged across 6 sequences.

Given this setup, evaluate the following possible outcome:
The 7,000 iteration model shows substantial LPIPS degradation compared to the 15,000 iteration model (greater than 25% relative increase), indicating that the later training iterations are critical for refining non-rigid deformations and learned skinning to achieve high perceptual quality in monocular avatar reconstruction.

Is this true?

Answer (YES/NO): NO